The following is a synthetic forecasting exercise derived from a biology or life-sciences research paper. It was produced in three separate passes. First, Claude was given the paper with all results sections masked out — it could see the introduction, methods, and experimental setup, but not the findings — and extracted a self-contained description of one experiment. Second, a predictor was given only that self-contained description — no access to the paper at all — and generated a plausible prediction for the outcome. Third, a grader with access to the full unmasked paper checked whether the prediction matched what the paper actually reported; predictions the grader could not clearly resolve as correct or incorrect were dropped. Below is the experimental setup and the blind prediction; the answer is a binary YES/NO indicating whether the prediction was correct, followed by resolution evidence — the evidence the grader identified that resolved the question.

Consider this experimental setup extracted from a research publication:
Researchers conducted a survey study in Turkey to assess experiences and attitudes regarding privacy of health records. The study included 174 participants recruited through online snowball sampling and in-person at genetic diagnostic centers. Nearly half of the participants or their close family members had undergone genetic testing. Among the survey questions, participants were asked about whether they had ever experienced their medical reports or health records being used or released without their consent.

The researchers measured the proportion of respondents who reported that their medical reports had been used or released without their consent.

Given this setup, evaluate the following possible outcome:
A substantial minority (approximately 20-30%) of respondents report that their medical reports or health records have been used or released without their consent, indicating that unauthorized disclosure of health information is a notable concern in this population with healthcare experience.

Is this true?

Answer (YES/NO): NO